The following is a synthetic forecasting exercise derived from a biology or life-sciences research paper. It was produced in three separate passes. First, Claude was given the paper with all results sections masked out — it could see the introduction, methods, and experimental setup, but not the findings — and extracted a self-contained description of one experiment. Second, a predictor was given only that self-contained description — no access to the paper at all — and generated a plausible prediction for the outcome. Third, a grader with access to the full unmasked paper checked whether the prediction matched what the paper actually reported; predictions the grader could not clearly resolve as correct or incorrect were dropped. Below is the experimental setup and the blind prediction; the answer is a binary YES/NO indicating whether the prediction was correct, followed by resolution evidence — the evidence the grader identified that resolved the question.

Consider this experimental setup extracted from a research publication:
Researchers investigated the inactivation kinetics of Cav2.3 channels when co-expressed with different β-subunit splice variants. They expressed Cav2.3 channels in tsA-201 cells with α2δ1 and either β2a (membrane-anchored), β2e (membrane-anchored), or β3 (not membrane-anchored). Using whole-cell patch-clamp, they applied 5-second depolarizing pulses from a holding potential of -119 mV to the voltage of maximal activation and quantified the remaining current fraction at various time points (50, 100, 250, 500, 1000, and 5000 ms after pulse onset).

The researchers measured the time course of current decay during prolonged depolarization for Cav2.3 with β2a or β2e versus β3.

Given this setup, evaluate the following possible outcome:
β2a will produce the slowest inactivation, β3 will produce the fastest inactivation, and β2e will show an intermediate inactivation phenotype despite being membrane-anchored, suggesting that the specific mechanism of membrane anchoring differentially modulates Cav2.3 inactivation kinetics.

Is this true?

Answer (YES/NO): NO